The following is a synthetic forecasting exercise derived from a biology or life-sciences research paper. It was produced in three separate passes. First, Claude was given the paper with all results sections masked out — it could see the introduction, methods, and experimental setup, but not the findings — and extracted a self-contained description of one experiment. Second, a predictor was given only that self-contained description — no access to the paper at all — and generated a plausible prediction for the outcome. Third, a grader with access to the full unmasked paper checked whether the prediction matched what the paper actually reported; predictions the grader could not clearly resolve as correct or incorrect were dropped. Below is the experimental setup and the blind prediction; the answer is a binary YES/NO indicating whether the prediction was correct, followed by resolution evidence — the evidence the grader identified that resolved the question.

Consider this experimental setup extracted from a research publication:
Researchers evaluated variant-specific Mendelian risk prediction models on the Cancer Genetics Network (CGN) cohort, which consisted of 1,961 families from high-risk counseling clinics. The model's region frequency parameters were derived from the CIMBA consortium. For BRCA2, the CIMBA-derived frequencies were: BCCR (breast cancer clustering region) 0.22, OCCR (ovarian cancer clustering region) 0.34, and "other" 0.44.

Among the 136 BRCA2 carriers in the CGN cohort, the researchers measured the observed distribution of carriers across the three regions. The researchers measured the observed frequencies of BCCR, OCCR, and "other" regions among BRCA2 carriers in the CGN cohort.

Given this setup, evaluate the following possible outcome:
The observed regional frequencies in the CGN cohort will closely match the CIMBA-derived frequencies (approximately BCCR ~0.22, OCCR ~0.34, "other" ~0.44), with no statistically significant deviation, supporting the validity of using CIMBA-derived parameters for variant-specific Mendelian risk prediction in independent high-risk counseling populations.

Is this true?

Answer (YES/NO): NO